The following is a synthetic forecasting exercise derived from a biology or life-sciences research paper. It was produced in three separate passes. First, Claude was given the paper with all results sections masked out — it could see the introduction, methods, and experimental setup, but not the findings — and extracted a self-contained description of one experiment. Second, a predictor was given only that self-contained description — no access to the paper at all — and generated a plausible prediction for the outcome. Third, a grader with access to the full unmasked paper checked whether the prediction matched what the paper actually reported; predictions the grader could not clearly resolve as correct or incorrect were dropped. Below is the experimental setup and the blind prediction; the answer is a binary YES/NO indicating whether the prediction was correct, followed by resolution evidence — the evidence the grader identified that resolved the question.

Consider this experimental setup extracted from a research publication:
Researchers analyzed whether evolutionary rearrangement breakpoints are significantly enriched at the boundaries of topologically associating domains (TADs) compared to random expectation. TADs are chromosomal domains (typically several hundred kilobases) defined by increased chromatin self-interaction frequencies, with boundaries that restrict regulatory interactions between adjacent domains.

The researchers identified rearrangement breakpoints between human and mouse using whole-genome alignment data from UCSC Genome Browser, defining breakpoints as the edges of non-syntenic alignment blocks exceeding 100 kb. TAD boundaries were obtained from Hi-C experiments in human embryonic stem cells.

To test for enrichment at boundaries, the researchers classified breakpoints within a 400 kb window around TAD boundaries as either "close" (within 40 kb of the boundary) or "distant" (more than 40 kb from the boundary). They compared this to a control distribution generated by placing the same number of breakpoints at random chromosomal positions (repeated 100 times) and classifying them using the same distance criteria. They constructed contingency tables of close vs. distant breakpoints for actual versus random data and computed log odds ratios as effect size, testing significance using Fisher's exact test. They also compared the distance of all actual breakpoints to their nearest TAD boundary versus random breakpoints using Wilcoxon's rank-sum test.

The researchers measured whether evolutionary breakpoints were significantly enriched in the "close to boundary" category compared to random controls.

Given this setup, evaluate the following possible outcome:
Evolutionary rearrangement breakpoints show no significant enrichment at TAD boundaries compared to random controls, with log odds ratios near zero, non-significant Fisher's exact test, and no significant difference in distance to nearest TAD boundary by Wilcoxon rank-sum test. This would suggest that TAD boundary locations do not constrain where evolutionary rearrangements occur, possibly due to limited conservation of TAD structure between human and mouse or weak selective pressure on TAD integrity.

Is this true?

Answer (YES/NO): NO